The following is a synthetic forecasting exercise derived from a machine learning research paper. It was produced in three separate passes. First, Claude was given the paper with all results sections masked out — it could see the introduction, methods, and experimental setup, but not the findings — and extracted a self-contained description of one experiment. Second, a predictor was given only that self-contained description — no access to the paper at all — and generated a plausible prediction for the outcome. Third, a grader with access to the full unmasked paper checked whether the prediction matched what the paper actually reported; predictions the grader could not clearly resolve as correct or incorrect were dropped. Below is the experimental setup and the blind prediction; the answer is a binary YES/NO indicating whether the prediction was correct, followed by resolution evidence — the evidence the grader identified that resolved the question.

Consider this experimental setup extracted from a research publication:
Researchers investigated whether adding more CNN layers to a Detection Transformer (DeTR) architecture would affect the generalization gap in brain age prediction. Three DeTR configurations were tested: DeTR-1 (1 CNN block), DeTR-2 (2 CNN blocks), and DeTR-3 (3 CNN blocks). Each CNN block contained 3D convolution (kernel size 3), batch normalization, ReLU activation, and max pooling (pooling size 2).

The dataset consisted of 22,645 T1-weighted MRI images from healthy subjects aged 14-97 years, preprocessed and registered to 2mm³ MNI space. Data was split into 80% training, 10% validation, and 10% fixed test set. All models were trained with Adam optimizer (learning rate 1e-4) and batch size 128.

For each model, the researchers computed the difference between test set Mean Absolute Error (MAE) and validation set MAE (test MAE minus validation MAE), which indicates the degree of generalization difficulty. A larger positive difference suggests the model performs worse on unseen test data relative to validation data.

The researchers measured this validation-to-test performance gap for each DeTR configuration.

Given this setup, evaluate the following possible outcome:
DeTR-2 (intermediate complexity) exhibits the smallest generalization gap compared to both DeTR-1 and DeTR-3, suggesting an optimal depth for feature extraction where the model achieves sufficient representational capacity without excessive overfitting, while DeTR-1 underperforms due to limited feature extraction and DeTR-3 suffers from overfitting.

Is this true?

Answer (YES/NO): NO